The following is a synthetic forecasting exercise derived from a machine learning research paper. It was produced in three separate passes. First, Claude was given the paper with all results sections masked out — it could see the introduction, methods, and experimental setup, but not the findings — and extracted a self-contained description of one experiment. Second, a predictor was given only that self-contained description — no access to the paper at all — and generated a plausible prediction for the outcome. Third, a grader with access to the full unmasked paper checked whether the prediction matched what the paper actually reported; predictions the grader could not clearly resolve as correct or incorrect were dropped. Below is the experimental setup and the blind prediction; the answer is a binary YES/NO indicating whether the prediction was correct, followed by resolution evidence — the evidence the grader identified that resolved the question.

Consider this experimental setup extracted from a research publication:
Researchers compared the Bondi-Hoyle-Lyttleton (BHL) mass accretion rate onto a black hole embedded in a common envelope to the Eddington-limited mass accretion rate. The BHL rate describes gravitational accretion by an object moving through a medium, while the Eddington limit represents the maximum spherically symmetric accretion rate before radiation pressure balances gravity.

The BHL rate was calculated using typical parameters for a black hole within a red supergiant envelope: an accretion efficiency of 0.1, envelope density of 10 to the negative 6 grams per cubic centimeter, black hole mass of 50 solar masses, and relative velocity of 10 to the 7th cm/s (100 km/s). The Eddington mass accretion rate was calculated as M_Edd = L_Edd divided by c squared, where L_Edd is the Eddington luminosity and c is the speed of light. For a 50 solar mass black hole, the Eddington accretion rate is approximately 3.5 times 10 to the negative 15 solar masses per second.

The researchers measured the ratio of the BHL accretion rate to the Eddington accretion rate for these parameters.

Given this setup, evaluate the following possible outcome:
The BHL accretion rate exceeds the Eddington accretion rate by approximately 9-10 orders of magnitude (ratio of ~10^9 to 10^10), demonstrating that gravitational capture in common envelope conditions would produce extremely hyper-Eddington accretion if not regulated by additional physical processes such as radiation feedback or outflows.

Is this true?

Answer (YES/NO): YES